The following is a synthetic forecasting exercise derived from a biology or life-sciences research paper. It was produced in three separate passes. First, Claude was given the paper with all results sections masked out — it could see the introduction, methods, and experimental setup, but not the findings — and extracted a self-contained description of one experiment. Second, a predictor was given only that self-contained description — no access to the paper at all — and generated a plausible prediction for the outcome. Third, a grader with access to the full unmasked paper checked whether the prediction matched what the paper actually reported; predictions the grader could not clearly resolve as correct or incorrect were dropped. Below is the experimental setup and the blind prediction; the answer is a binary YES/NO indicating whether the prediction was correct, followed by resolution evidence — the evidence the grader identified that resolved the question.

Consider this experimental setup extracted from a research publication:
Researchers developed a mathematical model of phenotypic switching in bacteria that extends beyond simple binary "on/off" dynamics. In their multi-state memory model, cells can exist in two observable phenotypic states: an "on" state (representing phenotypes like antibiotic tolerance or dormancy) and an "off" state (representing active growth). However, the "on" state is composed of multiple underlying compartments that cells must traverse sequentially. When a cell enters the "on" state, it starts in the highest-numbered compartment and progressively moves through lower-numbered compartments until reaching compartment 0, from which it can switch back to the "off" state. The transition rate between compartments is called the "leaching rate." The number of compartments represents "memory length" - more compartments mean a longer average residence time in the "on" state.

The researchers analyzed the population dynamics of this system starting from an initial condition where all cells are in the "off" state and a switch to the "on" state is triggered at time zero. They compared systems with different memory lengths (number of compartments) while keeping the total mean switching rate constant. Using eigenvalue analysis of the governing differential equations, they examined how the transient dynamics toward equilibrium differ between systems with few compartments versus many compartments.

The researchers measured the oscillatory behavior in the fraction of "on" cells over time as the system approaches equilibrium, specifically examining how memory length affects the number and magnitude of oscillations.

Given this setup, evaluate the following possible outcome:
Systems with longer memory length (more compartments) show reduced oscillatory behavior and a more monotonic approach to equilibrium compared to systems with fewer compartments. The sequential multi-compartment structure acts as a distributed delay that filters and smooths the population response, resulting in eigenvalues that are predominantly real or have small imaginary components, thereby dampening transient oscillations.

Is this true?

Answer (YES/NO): NO